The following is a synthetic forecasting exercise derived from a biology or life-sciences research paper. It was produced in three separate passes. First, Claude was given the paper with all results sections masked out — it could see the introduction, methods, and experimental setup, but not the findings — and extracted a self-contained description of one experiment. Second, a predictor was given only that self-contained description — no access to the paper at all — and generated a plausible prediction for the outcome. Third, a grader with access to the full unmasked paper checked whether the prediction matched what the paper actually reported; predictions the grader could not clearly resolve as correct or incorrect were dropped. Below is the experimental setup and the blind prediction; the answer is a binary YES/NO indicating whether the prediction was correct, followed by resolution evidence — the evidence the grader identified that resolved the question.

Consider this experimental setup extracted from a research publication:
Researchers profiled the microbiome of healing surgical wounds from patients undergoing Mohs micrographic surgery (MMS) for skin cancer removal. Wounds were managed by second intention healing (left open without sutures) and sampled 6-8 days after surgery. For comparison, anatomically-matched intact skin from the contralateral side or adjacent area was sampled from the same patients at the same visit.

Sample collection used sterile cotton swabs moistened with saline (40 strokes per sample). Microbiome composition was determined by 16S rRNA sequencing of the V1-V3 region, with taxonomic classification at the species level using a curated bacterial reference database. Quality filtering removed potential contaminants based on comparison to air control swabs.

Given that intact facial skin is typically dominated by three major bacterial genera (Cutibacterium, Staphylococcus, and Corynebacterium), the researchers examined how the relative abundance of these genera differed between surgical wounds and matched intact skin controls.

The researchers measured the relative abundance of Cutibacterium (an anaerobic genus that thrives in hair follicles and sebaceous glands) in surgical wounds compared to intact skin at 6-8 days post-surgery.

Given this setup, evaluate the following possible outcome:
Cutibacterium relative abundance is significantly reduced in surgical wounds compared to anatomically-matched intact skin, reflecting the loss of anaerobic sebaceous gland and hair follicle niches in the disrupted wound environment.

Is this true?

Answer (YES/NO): YES